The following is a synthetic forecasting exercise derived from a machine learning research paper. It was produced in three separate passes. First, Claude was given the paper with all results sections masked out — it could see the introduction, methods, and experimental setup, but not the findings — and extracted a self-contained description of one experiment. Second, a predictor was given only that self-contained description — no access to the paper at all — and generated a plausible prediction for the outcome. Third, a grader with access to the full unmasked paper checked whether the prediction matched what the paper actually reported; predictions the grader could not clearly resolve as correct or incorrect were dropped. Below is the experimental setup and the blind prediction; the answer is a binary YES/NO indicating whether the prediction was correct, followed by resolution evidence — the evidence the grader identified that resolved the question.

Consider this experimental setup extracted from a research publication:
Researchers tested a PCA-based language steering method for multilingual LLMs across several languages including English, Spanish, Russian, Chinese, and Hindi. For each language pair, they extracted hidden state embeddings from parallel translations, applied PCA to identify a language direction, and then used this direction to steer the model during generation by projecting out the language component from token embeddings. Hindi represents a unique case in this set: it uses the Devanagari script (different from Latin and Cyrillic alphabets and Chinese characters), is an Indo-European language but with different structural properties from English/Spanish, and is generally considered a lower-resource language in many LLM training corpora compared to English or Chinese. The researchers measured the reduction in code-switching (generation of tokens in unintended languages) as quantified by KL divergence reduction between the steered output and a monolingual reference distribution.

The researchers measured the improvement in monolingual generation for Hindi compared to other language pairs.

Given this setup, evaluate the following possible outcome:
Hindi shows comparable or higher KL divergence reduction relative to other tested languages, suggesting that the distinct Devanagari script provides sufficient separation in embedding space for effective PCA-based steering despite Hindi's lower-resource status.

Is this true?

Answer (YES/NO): NO